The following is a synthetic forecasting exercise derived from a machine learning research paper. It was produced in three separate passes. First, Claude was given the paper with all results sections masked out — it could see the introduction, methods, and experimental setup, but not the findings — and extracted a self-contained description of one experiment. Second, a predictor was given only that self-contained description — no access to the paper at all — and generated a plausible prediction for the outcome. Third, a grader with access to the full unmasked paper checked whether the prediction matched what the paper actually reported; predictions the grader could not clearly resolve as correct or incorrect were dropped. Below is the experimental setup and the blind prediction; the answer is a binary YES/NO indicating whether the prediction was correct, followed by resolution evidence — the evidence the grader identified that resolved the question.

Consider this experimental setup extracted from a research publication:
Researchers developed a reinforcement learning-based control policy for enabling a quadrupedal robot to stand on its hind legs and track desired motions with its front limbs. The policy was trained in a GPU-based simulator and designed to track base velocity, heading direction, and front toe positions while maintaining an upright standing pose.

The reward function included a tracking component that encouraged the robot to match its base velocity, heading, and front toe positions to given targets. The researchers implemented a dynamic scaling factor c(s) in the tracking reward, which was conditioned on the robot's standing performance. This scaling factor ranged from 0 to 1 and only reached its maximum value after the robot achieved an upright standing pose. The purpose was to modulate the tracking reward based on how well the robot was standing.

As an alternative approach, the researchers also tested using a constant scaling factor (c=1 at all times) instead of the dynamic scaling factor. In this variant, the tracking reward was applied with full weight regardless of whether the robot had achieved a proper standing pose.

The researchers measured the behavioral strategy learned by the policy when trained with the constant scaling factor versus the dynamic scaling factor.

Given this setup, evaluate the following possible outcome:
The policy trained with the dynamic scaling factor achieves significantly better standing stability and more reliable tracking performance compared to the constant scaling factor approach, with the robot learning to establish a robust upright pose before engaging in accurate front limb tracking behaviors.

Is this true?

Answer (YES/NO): YES